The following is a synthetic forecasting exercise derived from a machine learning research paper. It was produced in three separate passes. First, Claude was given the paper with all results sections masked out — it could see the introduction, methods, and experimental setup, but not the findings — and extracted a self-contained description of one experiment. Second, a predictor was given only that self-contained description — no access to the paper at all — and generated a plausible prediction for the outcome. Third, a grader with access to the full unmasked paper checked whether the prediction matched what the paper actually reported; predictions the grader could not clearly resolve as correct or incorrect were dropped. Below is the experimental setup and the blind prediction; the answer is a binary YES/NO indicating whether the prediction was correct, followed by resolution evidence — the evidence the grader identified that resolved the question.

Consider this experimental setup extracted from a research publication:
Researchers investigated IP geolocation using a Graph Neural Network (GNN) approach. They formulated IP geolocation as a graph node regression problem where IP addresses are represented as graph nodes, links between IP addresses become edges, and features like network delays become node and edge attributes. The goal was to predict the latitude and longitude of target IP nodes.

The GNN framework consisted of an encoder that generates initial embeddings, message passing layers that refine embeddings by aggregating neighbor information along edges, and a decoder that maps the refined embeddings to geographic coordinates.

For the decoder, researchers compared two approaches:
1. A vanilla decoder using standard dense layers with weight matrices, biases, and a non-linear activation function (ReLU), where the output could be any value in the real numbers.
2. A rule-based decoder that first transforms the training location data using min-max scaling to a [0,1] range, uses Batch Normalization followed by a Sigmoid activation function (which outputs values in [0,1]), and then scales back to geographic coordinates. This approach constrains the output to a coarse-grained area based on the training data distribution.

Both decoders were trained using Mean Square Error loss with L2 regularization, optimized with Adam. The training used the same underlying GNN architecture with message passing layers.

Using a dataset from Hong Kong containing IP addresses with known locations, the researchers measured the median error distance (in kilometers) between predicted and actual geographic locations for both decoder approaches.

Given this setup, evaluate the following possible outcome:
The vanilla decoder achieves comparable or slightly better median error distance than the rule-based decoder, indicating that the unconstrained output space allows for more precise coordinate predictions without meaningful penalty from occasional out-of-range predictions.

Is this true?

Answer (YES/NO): NO